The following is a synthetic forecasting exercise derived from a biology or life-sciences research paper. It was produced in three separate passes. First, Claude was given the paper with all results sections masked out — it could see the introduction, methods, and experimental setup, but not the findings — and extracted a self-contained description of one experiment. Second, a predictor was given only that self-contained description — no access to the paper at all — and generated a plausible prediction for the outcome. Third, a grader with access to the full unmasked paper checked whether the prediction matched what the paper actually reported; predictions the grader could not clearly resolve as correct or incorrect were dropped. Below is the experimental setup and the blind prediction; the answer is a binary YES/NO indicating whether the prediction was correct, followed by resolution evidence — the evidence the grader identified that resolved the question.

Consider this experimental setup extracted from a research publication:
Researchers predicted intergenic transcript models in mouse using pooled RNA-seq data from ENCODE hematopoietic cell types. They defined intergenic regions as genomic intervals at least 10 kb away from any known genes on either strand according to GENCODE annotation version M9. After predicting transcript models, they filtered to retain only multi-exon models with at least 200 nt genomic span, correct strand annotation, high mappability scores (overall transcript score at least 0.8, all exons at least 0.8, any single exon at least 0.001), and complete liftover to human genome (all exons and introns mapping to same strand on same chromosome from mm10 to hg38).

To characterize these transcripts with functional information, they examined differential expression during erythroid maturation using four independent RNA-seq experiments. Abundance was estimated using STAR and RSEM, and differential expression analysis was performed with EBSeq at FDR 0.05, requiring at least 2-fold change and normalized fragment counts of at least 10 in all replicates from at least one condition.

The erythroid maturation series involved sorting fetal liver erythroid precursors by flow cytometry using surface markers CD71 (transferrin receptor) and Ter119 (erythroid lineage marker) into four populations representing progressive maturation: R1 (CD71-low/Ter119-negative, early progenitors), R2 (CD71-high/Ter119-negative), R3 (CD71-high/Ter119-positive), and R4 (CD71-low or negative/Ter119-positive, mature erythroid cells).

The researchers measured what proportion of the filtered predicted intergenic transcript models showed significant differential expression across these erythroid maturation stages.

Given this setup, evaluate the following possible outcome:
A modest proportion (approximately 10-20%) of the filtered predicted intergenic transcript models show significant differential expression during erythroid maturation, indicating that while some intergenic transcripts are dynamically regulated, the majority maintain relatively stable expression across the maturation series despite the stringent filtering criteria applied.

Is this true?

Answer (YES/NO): NO